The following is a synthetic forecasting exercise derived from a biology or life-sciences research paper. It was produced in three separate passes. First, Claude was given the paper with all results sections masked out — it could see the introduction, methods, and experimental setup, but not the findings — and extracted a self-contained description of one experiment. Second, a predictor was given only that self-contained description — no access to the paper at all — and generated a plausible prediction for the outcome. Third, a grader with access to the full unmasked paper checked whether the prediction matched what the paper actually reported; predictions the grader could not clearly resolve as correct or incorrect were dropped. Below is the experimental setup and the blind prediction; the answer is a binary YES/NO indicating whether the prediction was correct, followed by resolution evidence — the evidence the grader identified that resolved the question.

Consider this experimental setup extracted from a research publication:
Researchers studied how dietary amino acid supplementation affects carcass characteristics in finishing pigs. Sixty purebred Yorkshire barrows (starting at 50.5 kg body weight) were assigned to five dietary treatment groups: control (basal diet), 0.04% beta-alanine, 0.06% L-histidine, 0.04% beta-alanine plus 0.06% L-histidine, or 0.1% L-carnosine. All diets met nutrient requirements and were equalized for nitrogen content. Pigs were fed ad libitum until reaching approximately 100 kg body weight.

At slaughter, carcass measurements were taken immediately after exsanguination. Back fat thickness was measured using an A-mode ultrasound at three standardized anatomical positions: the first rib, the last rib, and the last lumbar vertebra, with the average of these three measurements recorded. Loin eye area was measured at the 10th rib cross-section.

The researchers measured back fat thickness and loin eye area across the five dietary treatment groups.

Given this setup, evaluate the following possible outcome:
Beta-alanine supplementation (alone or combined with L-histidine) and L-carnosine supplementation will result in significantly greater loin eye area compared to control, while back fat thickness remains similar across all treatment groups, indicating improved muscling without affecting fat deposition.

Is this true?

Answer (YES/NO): NO